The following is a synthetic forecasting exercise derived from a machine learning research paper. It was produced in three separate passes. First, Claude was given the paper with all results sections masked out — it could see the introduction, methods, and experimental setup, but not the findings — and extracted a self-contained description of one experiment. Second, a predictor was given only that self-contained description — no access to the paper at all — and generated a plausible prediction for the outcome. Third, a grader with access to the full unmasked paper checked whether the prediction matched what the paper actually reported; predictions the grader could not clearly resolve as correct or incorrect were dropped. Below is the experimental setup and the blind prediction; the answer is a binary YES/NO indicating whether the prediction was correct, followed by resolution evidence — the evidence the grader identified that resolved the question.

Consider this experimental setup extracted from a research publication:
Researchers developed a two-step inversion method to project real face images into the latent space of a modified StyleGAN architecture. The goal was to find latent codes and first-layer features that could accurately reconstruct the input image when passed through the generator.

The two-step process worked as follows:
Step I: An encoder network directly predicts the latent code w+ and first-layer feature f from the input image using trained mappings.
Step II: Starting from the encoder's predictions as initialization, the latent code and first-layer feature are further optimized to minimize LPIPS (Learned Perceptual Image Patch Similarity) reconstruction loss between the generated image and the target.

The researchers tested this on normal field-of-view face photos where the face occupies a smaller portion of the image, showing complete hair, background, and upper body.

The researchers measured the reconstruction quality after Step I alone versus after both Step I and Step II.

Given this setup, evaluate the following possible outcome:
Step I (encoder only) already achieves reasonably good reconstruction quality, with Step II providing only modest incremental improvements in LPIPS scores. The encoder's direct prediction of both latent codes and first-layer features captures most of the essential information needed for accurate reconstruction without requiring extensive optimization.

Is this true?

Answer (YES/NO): NO